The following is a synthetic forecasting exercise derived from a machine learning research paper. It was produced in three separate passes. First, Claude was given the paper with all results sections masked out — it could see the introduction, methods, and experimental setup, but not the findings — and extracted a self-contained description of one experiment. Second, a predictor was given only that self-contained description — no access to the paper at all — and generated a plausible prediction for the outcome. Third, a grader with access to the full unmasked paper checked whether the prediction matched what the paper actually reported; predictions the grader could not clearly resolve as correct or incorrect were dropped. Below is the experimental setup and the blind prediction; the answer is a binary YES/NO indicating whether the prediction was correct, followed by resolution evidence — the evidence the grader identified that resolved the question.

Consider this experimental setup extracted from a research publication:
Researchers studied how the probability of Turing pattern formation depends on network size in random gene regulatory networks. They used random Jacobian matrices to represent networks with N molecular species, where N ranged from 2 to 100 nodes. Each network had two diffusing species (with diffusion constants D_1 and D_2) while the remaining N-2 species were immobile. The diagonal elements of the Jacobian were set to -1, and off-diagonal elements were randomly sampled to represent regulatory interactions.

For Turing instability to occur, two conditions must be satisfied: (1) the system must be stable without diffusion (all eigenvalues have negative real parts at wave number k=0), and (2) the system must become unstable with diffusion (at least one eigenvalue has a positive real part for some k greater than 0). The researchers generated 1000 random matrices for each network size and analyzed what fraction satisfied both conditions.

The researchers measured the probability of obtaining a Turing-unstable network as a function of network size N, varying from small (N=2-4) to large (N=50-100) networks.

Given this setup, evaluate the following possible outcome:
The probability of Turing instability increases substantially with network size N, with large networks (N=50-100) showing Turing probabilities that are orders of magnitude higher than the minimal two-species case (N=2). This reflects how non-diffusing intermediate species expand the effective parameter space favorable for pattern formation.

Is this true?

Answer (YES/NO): NO